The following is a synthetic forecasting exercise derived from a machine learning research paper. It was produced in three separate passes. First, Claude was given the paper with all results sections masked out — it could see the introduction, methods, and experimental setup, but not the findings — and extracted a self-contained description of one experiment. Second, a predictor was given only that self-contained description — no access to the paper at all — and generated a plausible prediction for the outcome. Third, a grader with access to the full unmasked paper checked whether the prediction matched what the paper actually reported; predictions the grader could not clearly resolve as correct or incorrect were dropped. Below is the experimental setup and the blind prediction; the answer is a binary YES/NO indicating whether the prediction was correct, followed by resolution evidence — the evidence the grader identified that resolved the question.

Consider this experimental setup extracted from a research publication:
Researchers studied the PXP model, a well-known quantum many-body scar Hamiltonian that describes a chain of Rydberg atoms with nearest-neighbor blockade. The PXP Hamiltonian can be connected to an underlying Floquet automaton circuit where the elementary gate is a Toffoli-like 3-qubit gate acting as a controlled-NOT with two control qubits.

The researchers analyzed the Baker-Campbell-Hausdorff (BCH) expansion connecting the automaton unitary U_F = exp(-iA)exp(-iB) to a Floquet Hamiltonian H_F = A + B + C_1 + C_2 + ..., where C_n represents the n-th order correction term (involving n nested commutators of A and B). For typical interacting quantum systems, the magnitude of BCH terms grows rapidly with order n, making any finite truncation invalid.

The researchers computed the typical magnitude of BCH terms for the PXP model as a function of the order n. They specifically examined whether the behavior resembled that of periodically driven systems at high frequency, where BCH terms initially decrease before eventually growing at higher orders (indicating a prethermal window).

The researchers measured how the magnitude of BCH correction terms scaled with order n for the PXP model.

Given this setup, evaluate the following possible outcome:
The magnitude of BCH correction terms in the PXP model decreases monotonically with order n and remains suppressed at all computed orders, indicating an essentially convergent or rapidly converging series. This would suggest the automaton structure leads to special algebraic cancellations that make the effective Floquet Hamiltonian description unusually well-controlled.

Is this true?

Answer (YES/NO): NO